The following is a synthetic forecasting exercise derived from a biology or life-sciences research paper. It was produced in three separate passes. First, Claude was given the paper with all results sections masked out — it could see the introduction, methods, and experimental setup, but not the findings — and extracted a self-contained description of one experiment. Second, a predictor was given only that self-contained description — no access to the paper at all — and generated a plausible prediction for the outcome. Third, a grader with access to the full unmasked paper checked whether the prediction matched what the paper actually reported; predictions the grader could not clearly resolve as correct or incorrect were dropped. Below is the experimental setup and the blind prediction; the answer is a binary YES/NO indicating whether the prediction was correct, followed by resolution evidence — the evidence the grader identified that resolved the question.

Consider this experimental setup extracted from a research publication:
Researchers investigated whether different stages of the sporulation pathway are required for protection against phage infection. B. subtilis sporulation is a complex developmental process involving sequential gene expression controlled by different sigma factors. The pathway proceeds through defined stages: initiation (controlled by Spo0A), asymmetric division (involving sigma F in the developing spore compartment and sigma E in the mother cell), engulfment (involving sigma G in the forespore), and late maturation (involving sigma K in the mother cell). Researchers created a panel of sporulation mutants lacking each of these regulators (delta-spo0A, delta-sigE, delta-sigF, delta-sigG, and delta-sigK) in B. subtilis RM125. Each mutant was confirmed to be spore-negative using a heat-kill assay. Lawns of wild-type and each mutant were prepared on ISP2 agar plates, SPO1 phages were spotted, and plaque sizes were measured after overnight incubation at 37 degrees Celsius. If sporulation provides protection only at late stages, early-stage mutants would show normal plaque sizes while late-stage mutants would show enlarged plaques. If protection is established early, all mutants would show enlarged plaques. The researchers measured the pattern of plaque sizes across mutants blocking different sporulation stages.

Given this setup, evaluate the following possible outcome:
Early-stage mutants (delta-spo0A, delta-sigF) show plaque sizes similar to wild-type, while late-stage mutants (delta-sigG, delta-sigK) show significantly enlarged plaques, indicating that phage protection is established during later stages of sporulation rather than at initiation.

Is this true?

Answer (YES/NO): NO